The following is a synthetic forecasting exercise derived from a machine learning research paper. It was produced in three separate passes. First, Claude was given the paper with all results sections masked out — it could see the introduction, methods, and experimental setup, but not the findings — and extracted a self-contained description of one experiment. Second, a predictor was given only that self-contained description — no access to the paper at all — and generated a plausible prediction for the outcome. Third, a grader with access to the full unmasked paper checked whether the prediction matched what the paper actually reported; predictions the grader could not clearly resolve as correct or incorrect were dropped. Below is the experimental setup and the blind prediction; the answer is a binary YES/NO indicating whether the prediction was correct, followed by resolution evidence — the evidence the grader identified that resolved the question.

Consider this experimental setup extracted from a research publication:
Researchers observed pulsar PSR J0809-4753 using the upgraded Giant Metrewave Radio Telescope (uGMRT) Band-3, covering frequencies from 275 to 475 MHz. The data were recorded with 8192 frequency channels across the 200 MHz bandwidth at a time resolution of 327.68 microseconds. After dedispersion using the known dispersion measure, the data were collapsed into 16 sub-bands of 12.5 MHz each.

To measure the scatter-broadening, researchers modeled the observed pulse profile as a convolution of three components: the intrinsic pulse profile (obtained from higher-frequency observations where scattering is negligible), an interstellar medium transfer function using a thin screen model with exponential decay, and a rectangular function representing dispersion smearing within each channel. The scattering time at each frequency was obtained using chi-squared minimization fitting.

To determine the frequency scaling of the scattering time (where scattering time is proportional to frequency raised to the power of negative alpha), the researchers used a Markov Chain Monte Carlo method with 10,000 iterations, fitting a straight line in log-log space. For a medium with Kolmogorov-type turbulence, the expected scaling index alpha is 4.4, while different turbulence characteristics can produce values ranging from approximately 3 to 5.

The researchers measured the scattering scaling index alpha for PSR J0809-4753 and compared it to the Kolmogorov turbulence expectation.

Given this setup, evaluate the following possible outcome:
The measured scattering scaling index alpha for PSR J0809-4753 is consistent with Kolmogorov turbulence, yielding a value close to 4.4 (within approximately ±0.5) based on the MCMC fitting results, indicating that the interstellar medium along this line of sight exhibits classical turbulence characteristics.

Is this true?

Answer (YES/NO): YES